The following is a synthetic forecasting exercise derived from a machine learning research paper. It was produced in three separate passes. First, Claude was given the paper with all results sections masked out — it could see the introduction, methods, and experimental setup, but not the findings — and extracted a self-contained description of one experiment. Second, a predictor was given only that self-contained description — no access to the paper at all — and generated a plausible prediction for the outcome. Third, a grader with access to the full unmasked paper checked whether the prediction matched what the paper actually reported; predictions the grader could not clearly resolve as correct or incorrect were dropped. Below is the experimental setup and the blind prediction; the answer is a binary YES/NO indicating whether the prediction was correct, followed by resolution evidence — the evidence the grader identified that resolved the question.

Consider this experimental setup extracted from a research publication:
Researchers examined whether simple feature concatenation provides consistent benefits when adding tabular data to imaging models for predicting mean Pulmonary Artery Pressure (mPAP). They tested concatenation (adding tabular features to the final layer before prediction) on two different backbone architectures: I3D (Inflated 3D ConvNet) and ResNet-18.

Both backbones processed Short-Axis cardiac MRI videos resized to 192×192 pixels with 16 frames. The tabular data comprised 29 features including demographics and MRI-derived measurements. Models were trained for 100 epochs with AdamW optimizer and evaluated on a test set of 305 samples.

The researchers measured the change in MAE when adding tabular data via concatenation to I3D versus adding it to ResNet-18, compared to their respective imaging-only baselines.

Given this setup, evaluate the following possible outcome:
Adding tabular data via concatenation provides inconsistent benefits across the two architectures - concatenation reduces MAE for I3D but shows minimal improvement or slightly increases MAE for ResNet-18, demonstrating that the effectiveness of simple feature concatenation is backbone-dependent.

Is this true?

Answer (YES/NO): NO